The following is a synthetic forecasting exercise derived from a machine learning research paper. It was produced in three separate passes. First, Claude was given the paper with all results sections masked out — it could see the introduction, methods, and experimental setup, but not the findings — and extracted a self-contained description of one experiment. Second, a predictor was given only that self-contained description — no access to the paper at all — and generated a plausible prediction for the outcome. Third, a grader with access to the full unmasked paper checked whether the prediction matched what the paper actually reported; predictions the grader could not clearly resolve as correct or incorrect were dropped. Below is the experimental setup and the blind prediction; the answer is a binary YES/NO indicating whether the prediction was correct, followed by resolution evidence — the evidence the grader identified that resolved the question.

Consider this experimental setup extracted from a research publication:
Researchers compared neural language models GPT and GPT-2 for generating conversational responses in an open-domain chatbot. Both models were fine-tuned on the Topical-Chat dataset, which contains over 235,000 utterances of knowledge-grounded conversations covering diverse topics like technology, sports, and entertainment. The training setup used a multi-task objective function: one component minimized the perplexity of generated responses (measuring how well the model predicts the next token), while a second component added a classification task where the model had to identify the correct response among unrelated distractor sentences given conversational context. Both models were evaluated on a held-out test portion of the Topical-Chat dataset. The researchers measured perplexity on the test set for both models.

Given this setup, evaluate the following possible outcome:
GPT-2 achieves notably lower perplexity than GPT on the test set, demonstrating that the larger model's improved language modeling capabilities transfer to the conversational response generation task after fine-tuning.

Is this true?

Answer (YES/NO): NO